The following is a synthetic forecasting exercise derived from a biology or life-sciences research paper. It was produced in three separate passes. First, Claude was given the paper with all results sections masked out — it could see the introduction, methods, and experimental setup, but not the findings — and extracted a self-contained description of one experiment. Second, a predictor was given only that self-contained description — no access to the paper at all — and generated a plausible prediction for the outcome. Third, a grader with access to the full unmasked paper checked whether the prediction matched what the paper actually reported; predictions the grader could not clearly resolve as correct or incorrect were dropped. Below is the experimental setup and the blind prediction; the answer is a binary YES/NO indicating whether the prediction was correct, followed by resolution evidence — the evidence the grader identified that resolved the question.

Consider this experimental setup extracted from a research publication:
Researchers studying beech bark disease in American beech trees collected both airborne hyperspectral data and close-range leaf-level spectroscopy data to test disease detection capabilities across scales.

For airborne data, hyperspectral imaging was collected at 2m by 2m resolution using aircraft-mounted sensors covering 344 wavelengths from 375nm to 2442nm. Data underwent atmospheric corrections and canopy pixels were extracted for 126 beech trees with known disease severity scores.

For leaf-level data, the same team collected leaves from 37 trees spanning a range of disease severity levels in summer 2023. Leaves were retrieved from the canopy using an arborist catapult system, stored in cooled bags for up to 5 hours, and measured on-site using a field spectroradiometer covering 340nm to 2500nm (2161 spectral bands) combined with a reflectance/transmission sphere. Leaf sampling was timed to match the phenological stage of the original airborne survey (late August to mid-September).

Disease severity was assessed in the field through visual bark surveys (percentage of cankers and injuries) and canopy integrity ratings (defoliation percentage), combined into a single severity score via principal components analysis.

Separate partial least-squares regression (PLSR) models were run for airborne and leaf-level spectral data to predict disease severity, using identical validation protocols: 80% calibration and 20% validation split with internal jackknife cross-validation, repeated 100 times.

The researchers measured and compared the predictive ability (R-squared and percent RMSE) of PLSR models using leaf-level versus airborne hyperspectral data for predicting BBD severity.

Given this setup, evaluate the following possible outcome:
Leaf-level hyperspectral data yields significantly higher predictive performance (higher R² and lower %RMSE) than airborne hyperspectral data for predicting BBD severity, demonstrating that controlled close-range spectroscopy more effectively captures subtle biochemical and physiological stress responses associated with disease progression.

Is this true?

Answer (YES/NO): NO